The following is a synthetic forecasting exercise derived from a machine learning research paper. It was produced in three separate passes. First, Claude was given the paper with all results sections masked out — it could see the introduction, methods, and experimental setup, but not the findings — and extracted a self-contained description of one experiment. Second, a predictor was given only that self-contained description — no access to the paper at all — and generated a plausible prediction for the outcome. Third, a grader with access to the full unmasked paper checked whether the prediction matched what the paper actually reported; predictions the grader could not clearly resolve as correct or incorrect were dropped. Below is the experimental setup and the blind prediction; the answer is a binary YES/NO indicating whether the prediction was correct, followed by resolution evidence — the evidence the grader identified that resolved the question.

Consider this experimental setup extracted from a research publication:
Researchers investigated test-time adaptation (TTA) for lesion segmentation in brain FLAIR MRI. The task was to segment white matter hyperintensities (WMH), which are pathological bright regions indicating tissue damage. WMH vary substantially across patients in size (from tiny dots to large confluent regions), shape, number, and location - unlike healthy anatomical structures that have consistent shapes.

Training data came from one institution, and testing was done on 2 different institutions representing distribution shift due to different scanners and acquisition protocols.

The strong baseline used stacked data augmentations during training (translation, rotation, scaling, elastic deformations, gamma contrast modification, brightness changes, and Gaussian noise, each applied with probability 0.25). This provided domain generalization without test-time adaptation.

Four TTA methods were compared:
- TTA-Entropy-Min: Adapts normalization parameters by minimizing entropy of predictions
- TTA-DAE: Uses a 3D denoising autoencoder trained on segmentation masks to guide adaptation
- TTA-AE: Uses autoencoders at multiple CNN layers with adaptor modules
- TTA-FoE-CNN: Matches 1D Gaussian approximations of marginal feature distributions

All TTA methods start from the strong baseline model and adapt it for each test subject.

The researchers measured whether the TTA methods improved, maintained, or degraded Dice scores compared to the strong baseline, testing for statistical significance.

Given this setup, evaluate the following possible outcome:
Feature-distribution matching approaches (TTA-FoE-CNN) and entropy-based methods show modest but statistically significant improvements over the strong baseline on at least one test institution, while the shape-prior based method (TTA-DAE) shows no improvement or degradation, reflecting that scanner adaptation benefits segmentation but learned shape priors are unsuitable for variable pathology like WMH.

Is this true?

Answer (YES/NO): NO